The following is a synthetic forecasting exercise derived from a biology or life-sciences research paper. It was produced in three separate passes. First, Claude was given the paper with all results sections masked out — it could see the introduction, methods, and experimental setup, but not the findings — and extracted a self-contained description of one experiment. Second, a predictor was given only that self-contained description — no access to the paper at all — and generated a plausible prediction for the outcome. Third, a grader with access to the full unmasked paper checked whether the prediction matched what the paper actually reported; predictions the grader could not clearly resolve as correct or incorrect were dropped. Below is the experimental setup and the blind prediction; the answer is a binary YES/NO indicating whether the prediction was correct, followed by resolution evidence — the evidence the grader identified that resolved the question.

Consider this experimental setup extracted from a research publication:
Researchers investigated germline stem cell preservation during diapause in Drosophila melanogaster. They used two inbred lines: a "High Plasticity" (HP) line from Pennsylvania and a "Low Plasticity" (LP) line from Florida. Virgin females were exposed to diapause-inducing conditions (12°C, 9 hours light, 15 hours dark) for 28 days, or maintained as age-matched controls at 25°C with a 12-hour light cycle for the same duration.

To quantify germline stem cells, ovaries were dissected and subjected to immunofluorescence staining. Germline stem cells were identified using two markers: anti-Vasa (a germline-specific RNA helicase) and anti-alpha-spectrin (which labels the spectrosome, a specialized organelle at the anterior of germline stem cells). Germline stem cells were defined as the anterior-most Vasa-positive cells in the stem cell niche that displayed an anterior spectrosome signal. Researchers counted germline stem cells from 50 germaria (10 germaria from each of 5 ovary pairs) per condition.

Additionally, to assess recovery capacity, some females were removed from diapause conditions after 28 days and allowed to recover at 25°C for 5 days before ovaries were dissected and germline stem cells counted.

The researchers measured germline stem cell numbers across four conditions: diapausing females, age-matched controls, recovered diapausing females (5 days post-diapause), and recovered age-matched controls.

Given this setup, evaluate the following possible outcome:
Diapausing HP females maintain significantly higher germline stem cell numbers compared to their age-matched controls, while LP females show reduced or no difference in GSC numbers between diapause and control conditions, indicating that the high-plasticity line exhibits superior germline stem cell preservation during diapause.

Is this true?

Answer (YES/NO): NO